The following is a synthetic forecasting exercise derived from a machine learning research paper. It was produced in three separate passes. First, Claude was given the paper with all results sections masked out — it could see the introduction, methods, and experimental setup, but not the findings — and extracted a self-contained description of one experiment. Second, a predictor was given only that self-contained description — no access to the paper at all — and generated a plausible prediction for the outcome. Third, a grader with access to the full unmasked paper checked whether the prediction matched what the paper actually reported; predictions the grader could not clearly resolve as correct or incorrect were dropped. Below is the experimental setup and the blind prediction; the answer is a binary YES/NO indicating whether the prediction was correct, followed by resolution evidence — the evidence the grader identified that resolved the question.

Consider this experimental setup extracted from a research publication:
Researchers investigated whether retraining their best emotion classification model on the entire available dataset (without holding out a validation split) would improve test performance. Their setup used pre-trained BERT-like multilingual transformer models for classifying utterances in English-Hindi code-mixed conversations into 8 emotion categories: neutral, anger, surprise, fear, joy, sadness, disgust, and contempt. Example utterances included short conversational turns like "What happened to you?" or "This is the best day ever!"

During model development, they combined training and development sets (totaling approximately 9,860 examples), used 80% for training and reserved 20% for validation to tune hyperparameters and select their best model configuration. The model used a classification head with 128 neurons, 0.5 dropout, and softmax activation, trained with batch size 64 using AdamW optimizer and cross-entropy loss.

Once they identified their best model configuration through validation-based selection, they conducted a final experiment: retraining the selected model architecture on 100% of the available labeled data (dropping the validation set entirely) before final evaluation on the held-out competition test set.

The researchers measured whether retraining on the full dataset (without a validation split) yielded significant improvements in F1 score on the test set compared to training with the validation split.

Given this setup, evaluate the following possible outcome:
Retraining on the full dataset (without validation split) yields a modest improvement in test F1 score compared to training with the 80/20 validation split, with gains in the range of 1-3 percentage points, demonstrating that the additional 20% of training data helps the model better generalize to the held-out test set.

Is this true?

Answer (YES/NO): NO